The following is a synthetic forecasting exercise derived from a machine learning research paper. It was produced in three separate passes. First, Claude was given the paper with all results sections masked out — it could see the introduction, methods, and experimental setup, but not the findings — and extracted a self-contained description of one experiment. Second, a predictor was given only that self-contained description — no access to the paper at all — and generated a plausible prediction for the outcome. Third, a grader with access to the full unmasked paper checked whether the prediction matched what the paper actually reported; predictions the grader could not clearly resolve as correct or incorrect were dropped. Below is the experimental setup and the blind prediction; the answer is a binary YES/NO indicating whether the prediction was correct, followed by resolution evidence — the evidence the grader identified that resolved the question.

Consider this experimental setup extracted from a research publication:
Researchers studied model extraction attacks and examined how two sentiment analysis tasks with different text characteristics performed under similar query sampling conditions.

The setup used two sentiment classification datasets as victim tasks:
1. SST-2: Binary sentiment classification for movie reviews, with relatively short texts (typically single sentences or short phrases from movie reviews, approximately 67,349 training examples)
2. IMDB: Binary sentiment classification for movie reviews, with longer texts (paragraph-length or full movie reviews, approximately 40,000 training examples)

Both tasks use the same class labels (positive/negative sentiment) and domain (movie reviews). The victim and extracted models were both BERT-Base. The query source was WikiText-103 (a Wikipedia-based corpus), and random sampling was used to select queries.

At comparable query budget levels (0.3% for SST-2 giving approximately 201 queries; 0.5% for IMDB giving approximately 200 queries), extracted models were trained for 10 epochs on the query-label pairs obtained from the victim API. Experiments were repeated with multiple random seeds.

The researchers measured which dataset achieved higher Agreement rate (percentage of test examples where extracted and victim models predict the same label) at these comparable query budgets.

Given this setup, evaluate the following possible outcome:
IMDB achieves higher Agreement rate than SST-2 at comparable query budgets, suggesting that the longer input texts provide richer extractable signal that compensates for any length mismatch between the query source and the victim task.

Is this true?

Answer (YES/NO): NO